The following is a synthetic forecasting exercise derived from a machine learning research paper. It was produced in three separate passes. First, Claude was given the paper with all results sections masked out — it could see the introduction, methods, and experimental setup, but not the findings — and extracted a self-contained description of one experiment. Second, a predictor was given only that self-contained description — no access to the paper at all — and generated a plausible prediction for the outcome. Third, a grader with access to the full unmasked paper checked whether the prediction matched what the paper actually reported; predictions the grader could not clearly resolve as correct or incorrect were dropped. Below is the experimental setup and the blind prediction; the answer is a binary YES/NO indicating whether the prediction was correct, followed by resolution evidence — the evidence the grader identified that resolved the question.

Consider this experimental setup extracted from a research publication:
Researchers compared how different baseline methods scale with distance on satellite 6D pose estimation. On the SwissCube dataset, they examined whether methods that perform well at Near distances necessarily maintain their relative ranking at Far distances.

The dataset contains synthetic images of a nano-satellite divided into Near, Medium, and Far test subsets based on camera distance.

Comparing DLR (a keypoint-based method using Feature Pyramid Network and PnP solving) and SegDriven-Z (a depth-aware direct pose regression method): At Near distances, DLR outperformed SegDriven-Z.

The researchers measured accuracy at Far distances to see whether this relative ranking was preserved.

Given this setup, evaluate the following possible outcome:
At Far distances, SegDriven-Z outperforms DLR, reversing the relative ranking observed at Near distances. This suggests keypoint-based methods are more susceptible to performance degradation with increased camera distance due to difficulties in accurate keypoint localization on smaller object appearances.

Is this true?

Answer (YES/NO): YES